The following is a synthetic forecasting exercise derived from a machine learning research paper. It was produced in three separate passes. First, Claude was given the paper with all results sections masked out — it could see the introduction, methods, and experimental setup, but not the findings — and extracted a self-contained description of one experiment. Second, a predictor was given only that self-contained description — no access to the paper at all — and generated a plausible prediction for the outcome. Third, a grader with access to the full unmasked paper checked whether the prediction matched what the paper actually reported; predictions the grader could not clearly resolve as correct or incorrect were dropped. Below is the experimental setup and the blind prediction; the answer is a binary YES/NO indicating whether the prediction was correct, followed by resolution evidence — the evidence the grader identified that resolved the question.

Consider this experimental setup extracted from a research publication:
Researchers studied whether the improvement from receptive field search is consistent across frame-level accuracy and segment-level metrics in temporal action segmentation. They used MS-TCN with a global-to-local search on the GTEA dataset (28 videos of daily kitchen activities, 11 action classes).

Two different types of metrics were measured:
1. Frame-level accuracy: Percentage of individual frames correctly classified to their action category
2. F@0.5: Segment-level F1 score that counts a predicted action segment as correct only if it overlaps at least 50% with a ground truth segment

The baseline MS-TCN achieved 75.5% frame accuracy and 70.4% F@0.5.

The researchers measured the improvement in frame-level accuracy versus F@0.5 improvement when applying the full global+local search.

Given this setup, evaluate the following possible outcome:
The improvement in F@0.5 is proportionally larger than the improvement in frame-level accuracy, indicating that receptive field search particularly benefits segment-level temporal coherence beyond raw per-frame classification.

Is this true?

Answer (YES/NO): YES